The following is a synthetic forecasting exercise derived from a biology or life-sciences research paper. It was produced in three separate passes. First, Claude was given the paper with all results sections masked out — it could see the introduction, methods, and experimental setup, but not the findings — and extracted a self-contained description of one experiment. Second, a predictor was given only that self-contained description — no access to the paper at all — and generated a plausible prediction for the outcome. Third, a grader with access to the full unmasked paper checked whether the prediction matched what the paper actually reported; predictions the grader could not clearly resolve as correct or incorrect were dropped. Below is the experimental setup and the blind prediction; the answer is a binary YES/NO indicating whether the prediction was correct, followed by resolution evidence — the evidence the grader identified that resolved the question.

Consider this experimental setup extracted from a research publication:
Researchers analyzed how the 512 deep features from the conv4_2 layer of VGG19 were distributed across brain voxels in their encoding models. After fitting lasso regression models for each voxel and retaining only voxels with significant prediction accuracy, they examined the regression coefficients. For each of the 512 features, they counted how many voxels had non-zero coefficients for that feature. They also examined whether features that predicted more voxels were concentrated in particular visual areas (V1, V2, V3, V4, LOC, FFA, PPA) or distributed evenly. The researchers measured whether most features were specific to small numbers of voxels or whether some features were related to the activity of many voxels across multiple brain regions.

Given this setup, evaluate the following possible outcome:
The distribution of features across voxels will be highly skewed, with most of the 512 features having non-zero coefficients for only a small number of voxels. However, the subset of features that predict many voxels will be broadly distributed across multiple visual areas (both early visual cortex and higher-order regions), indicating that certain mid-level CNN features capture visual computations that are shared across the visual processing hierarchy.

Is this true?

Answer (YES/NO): NO